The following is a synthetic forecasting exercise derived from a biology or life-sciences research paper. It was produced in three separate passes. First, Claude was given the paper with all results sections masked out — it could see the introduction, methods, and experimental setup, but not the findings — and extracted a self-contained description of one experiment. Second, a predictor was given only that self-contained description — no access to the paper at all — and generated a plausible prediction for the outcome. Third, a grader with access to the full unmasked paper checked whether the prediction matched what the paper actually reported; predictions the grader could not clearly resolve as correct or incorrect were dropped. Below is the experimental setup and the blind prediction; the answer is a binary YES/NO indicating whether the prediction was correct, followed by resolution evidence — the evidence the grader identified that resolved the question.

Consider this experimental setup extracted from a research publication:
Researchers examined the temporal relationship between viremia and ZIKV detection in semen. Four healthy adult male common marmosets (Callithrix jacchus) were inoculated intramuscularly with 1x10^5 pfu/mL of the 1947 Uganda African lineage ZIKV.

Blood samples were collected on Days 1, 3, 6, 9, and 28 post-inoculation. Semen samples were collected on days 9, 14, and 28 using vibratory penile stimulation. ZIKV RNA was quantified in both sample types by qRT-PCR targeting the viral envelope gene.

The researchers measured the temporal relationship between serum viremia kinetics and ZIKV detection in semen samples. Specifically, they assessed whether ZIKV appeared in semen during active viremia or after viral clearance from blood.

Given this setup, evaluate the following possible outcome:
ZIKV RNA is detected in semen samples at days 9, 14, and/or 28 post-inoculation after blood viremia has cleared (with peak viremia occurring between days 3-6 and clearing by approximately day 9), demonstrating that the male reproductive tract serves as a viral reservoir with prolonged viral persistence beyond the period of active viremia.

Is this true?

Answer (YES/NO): NO